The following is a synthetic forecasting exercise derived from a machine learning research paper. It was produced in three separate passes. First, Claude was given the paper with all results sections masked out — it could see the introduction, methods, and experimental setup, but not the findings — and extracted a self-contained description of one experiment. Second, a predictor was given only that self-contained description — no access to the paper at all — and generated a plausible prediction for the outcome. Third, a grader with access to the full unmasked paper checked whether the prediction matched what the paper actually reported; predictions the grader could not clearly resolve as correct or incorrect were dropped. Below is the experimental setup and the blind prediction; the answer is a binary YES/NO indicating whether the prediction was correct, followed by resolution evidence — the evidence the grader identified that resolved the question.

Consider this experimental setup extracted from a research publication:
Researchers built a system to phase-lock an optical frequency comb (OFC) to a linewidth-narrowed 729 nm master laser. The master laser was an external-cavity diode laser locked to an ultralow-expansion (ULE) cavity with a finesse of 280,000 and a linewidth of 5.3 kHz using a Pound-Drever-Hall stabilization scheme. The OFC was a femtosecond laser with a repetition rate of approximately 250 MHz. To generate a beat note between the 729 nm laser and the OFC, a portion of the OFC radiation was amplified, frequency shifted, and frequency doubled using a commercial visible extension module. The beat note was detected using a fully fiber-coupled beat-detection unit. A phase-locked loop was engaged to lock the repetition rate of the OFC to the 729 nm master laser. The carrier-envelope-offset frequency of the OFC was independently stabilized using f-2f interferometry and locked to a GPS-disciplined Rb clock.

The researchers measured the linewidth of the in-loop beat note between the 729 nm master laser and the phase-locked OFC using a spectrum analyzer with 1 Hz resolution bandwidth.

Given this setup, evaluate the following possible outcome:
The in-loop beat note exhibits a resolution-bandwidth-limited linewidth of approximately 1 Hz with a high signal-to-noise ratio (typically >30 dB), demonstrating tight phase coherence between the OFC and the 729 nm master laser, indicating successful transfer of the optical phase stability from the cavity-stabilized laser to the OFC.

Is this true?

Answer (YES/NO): YES